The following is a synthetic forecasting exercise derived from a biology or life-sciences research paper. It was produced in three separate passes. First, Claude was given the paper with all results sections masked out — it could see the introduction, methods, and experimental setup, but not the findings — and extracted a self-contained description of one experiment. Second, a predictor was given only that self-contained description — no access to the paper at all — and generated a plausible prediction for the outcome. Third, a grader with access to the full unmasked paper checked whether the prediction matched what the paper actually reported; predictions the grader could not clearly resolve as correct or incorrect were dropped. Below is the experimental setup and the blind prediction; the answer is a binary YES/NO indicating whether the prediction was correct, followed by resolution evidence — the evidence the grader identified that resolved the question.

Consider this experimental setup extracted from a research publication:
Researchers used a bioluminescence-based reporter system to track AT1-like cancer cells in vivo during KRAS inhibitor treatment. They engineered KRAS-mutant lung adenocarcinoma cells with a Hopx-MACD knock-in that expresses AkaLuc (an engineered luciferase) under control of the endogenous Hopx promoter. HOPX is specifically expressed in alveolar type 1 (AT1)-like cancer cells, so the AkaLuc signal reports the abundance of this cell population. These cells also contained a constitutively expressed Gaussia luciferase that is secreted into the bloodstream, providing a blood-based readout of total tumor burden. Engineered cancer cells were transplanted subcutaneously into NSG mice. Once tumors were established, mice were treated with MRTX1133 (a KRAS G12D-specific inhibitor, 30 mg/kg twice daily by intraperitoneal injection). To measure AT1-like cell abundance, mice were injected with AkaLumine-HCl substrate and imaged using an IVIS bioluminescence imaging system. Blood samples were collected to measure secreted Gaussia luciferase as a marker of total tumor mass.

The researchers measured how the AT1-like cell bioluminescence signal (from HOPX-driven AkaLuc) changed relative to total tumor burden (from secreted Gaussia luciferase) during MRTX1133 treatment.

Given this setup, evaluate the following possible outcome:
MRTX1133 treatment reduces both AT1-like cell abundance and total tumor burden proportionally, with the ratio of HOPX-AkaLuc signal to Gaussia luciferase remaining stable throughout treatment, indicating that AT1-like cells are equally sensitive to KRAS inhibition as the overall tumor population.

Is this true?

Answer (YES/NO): NO